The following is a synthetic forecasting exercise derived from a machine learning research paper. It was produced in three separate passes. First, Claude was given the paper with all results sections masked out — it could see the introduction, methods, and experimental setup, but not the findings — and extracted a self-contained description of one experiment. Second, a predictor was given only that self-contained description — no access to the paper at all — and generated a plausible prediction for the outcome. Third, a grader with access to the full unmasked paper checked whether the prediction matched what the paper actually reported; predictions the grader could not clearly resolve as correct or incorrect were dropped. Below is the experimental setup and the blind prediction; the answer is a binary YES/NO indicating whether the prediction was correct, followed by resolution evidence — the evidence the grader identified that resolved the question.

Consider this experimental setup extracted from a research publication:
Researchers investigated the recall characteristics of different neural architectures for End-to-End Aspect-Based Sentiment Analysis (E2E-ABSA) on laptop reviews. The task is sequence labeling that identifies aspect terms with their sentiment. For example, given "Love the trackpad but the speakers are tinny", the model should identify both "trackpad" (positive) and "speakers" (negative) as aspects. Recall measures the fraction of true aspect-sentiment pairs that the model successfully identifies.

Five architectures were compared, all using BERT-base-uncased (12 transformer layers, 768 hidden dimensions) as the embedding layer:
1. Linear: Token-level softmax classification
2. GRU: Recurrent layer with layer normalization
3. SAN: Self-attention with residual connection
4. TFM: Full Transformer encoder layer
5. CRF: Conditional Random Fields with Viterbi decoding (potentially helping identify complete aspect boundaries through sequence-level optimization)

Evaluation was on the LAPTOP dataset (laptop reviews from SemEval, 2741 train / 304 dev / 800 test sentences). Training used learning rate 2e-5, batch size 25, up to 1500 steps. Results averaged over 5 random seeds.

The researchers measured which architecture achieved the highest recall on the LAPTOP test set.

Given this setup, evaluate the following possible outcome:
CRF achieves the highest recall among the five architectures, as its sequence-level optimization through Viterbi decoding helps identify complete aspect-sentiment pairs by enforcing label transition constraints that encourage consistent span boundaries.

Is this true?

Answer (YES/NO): NO